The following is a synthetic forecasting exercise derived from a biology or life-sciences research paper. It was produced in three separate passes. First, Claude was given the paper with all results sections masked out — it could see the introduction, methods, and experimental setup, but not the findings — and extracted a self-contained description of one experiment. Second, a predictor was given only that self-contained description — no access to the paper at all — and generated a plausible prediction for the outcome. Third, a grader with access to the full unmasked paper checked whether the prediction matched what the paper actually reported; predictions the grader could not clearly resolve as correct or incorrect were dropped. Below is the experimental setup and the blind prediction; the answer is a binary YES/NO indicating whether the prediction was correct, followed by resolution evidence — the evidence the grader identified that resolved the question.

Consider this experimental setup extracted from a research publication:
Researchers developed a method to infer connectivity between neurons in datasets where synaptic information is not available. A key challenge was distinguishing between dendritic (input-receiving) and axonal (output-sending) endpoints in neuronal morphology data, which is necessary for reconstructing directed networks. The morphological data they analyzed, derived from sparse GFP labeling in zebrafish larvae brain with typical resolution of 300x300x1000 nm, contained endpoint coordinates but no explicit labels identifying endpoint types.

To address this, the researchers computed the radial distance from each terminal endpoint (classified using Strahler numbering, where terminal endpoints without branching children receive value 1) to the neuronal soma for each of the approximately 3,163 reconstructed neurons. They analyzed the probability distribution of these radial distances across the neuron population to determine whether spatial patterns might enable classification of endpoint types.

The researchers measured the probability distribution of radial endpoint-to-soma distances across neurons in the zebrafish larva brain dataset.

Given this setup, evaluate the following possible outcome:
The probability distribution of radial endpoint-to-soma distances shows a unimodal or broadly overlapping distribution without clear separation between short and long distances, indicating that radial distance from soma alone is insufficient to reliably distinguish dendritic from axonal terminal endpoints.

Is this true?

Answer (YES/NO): NO